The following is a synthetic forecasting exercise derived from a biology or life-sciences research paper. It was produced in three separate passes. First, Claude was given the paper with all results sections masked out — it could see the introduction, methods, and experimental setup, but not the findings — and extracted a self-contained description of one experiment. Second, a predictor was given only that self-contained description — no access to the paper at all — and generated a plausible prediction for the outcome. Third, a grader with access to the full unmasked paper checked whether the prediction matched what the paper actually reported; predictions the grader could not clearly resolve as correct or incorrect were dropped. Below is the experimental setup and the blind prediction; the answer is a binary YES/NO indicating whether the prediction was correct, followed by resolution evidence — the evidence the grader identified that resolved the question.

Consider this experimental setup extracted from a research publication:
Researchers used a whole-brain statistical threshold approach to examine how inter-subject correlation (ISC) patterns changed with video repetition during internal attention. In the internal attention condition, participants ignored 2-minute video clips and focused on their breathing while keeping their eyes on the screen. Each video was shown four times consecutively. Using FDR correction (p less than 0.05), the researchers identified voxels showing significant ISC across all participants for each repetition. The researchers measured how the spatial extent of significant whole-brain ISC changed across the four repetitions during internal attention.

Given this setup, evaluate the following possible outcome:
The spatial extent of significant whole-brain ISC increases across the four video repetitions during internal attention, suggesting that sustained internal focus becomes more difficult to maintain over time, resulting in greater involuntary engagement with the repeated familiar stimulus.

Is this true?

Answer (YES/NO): NO